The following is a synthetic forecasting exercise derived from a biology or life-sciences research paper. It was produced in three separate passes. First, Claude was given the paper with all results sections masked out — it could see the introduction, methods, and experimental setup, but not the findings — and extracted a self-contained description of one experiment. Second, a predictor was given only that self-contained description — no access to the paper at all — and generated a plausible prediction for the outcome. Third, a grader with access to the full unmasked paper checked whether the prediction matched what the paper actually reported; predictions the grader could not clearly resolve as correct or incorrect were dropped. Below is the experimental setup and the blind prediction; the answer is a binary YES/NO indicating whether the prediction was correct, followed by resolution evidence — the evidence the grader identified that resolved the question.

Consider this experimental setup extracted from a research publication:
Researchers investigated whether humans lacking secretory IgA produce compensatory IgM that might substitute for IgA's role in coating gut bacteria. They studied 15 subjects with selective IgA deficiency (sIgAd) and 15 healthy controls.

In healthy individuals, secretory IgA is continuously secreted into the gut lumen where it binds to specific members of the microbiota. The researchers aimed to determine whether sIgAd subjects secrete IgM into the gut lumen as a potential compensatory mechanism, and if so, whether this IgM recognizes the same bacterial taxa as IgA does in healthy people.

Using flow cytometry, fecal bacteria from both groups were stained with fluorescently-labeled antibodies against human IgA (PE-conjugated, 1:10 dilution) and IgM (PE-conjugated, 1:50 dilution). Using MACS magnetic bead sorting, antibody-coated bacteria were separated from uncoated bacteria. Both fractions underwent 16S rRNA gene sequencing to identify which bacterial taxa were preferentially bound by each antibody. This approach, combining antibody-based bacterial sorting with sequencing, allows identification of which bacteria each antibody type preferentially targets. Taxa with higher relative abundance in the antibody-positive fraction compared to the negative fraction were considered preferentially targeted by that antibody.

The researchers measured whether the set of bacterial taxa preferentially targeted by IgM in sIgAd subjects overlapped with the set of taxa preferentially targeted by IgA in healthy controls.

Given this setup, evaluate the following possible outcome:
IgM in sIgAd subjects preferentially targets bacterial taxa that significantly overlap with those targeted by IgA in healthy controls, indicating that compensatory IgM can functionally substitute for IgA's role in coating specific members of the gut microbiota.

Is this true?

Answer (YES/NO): NO